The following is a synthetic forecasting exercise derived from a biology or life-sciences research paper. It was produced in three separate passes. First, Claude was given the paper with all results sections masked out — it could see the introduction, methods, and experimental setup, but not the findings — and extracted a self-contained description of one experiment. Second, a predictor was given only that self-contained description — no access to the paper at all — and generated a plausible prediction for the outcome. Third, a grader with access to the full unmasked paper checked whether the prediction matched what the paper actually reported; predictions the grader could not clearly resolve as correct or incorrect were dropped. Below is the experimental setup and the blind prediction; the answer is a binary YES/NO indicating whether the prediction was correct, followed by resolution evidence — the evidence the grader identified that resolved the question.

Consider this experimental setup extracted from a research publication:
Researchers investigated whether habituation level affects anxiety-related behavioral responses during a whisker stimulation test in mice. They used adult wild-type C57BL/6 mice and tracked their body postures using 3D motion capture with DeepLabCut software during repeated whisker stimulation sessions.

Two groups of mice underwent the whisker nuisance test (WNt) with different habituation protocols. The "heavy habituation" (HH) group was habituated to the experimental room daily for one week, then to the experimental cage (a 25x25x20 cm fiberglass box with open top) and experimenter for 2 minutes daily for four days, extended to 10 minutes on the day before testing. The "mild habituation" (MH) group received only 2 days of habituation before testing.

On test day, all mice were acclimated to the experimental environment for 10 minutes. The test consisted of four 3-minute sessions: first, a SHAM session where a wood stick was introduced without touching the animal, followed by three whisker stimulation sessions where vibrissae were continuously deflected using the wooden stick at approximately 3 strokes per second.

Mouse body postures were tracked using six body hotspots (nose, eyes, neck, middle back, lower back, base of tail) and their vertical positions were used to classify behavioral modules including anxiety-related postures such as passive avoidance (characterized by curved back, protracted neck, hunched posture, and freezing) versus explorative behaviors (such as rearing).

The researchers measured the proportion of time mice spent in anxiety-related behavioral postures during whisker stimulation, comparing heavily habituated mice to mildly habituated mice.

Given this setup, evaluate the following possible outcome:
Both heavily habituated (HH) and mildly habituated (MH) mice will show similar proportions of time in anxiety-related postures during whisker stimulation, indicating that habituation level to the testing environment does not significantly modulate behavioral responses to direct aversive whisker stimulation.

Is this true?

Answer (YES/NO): NO